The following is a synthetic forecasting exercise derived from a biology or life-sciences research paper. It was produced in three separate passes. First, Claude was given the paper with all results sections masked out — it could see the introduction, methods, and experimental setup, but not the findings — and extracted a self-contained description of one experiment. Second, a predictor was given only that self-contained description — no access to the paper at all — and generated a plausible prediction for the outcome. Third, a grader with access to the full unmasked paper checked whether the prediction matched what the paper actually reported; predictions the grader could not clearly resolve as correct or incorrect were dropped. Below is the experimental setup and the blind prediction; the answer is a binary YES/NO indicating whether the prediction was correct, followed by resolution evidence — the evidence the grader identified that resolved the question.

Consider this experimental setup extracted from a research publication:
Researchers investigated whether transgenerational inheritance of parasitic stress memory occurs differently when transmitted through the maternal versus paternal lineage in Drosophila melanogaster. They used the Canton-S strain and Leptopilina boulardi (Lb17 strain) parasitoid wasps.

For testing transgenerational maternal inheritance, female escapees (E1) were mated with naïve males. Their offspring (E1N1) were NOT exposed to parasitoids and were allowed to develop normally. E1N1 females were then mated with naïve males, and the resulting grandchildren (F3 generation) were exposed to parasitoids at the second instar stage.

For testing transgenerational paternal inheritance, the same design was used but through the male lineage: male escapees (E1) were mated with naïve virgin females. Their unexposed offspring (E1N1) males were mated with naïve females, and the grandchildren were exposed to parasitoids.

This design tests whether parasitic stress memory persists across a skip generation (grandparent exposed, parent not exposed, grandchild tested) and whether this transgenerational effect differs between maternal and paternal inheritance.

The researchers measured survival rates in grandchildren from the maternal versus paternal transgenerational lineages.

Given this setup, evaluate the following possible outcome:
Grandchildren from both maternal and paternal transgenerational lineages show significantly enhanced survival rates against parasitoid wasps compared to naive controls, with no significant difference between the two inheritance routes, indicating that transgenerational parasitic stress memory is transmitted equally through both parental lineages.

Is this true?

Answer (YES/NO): NO